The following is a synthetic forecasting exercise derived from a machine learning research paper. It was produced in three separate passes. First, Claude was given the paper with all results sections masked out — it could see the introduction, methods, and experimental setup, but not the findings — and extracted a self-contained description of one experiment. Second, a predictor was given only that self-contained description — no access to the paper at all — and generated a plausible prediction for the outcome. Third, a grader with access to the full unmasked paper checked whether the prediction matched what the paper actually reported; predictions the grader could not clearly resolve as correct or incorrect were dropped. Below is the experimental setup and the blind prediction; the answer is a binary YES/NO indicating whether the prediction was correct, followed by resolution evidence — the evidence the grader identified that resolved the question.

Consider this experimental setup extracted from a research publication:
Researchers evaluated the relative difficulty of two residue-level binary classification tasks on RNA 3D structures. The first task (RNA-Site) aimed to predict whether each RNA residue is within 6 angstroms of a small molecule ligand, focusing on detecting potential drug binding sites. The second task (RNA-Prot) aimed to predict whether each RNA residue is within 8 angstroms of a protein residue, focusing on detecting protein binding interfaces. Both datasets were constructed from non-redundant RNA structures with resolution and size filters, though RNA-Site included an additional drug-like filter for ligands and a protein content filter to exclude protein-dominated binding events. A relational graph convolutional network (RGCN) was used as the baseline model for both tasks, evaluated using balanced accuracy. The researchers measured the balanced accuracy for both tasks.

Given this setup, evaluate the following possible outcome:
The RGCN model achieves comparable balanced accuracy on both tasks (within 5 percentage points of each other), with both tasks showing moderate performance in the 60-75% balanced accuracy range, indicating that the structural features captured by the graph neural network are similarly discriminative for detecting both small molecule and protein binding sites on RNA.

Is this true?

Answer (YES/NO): YES